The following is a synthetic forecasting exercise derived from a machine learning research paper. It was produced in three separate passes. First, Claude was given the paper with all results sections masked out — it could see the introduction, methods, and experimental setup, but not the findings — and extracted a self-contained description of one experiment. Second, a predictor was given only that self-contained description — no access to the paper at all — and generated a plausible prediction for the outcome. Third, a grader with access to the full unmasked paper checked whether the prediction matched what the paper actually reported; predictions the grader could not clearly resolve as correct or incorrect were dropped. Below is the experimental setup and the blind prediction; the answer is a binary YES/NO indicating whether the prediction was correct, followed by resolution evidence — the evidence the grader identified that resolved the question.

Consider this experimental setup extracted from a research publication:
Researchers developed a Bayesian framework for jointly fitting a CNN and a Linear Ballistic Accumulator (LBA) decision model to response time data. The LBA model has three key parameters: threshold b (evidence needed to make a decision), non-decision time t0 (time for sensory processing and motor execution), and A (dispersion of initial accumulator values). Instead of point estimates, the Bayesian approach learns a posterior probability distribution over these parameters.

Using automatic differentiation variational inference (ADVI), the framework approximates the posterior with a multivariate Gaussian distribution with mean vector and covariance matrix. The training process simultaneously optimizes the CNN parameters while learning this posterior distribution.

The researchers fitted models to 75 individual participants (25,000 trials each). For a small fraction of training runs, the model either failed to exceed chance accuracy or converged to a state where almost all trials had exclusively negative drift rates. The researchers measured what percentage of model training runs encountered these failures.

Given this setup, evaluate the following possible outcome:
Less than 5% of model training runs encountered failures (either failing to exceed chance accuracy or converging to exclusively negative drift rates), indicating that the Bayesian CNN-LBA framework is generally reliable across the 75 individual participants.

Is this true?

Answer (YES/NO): NO